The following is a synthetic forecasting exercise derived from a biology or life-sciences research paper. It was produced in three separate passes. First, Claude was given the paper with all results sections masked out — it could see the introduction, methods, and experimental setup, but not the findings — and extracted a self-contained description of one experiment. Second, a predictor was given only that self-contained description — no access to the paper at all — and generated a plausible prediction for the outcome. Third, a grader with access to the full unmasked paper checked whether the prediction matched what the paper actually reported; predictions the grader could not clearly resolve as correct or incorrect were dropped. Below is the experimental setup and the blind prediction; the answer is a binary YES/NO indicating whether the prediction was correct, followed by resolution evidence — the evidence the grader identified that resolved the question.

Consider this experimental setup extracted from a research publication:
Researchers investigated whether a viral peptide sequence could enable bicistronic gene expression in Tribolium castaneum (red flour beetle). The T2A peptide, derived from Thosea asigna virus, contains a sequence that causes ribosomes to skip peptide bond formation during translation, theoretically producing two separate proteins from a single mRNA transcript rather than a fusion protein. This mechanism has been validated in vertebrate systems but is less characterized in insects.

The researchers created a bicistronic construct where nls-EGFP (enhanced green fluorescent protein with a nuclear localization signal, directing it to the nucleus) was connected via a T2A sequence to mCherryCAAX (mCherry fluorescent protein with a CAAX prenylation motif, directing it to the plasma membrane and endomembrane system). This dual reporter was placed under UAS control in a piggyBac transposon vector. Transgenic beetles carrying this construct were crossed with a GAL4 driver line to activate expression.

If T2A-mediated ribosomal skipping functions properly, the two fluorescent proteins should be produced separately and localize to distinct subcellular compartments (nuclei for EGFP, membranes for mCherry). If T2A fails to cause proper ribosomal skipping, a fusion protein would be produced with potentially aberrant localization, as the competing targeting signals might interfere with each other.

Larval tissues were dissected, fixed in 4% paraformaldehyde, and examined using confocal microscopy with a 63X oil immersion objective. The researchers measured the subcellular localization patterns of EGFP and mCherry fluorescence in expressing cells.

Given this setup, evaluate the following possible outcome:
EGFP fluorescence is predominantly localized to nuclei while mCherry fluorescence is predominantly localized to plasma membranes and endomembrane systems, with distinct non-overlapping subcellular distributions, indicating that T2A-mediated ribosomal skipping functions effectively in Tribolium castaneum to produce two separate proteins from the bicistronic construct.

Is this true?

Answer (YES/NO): YES